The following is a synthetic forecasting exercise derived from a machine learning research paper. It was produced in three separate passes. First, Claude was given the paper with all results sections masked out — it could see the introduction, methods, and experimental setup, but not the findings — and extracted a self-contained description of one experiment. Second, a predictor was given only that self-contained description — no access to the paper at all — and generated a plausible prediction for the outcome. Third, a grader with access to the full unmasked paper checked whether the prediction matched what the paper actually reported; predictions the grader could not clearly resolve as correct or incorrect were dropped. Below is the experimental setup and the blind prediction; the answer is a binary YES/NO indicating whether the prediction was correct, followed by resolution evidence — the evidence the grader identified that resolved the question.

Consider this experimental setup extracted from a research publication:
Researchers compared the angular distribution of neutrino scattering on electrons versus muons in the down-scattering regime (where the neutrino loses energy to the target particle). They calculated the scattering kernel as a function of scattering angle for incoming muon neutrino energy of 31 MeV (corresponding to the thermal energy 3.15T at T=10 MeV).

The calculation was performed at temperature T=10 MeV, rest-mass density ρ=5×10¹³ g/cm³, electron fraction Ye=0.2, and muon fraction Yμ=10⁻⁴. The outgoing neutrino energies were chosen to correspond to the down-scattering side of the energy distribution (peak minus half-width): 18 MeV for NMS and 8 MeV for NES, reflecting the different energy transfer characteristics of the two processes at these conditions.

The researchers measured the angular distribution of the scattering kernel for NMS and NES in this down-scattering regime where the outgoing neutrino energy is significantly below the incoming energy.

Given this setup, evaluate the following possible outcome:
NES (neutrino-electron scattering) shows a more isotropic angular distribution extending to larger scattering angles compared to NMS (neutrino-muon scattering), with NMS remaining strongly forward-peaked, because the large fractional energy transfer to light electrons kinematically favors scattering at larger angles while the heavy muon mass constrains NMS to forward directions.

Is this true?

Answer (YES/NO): NO